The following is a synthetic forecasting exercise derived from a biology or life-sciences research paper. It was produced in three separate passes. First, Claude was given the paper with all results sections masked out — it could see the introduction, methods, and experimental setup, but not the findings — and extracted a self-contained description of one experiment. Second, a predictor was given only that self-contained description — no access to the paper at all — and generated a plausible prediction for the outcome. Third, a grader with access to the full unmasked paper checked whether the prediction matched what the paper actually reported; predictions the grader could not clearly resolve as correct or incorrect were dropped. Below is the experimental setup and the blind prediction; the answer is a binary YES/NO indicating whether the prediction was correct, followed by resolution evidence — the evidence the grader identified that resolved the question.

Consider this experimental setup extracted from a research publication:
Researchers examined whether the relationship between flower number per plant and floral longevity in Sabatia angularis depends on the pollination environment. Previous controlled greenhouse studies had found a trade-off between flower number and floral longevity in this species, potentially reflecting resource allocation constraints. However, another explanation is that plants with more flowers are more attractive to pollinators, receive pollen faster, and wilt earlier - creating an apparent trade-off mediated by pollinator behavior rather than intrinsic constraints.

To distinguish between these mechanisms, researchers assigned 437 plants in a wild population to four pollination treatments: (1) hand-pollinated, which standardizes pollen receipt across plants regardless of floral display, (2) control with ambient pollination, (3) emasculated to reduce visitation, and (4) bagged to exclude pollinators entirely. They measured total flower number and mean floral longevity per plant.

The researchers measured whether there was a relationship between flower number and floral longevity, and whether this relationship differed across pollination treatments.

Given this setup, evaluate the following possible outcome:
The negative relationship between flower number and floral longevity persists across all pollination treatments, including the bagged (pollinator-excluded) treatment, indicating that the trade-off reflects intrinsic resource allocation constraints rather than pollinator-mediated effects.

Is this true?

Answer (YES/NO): YES